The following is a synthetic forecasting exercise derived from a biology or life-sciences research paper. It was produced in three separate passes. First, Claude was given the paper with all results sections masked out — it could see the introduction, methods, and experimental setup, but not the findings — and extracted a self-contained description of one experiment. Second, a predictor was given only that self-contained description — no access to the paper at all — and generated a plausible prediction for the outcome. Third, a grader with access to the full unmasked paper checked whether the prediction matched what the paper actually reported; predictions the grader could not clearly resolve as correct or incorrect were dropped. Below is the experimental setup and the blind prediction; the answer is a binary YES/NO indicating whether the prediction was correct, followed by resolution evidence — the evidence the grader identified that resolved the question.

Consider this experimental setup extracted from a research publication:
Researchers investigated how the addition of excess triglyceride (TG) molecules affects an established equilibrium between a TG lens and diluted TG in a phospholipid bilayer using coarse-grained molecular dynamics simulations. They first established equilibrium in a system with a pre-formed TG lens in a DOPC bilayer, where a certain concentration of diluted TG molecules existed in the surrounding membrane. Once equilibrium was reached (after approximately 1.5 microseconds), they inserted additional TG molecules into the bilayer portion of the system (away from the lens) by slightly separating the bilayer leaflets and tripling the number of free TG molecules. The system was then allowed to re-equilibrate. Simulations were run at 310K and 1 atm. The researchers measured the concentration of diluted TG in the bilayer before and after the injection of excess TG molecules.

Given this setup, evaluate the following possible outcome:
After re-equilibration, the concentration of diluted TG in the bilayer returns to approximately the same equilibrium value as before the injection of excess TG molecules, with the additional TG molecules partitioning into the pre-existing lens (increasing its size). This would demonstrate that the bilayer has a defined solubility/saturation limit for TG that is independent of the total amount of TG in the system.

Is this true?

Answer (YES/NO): YES